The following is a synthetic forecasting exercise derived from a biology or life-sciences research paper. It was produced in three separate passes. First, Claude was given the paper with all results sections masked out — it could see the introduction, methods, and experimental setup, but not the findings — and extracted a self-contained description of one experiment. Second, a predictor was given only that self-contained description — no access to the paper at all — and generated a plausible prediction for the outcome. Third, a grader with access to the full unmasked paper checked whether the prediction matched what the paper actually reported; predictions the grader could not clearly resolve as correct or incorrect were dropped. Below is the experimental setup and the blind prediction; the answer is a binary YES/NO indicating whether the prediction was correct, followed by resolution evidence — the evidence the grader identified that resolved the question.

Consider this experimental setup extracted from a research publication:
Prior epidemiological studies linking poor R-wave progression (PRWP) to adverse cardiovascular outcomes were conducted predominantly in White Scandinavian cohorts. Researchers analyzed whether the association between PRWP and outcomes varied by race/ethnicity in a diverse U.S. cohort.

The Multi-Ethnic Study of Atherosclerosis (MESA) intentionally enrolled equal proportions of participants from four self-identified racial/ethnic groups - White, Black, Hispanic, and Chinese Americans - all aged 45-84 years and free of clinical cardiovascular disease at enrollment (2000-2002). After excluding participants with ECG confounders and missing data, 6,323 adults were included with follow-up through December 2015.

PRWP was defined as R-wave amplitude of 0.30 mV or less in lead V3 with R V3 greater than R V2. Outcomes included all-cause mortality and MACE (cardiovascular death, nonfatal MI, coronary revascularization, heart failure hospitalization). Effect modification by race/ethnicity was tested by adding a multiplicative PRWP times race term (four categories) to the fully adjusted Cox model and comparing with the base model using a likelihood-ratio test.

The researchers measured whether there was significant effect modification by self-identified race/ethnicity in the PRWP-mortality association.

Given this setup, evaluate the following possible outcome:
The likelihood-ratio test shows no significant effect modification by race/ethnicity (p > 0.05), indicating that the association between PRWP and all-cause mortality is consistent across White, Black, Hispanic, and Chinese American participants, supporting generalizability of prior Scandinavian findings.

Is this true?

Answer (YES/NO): NO